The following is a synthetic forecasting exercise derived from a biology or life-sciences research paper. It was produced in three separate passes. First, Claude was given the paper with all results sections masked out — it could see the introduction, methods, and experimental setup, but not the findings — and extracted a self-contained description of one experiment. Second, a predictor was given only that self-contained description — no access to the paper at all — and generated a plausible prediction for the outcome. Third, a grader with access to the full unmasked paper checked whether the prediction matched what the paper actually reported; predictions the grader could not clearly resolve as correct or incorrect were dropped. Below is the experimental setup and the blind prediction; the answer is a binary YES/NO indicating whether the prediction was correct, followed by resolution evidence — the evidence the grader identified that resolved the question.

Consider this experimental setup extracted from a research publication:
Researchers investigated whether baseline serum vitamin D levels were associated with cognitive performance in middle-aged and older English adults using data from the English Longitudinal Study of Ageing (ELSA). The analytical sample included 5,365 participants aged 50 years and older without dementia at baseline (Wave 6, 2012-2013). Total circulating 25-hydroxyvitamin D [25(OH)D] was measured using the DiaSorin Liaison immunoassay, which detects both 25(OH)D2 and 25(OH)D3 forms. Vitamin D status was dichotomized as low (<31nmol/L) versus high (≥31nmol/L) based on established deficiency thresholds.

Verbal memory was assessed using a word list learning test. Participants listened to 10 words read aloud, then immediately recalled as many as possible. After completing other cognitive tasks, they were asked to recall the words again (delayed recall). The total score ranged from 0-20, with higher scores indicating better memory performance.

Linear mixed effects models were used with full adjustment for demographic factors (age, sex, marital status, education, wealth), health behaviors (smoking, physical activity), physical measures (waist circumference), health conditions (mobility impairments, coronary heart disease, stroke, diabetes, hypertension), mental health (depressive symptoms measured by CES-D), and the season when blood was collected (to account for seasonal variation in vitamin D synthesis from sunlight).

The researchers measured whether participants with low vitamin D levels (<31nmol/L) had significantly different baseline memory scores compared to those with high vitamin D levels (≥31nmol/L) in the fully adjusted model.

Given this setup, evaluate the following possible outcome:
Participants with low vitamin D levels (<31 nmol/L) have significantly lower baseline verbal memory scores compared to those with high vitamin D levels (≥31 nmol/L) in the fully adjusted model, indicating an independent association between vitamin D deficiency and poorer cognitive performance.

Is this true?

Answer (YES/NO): YES